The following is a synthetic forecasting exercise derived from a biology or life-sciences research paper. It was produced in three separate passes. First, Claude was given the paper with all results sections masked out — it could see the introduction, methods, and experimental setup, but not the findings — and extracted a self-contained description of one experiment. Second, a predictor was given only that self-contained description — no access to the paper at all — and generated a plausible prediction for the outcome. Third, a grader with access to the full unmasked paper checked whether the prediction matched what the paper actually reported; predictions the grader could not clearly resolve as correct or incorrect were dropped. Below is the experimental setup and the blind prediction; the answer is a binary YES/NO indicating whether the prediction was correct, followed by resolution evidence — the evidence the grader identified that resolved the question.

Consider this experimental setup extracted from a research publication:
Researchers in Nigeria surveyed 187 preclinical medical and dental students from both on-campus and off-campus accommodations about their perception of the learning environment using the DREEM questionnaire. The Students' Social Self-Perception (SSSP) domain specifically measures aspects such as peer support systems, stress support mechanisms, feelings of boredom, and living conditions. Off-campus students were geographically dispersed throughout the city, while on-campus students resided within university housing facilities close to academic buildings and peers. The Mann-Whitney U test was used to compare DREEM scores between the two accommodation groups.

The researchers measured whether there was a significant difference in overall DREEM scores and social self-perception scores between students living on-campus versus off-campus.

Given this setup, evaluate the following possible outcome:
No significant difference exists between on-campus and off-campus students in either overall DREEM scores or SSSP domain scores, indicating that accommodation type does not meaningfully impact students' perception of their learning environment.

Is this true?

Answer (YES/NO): YES